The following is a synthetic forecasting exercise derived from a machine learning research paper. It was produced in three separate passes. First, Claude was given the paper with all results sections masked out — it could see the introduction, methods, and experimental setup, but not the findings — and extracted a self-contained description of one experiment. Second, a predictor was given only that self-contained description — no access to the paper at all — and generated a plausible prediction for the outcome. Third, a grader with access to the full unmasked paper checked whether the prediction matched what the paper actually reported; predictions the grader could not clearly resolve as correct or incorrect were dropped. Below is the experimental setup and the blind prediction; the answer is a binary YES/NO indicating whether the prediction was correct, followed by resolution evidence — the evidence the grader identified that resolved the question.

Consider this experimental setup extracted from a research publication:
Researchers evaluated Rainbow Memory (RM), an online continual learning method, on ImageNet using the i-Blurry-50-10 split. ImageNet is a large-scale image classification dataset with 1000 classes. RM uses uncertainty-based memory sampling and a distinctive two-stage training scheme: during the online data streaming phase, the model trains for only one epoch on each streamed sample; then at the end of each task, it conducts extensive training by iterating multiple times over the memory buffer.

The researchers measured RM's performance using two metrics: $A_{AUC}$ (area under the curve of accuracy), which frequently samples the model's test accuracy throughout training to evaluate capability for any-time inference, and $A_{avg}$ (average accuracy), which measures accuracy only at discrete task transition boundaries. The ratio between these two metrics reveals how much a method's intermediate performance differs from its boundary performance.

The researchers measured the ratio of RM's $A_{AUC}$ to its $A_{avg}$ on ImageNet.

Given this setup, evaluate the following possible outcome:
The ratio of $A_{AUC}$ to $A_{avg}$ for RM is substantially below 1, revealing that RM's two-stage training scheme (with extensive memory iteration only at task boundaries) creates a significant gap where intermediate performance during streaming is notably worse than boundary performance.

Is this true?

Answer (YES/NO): YES